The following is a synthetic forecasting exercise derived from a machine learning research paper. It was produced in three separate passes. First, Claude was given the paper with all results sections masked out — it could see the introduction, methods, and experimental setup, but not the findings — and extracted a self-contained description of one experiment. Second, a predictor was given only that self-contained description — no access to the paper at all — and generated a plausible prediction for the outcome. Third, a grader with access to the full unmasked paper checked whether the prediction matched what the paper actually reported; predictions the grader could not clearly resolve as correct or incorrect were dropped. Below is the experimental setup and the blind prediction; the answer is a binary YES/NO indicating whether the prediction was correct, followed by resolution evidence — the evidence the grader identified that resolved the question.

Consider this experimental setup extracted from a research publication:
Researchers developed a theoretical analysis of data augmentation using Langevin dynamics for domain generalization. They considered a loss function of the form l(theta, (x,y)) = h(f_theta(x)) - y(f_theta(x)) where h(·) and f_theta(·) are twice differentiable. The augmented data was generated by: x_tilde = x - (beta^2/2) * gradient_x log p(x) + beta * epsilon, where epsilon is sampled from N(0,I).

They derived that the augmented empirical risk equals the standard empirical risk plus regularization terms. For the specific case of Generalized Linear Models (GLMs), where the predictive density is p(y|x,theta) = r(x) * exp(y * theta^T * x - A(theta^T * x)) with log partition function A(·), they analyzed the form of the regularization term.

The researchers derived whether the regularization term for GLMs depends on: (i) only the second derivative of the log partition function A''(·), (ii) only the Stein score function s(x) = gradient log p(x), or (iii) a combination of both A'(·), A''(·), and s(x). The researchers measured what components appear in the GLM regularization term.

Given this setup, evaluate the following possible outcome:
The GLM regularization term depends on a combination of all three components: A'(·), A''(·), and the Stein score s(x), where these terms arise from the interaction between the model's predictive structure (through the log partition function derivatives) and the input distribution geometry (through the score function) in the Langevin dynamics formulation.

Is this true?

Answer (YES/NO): YES